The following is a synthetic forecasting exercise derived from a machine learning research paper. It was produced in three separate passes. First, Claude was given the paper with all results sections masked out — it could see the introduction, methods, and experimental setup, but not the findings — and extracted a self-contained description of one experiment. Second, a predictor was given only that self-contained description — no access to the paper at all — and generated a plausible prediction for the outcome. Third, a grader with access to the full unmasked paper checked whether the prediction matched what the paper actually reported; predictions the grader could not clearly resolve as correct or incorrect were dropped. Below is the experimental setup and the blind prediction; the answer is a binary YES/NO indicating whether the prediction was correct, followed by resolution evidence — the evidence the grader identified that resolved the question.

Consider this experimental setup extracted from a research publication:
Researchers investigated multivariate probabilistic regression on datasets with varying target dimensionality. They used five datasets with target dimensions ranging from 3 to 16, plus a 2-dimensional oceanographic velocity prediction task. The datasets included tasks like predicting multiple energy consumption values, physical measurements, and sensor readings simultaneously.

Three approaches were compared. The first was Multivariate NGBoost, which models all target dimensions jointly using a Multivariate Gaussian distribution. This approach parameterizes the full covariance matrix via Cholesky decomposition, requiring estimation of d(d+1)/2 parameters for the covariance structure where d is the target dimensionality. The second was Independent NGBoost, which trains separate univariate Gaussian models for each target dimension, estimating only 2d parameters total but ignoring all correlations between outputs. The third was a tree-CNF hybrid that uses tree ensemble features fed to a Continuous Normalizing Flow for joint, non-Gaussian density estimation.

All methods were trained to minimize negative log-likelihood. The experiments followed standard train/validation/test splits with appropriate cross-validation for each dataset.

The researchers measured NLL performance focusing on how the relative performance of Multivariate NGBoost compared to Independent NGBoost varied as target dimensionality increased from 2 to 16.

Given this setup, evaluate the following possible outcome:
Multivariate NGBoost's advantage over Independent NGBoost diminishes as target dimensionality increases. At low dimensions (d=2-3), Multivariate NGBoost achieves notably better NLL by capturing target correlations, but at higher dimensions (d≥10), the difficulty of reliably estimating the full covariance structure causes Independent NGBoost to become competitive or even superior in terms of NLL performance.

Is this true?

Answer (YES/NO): YES